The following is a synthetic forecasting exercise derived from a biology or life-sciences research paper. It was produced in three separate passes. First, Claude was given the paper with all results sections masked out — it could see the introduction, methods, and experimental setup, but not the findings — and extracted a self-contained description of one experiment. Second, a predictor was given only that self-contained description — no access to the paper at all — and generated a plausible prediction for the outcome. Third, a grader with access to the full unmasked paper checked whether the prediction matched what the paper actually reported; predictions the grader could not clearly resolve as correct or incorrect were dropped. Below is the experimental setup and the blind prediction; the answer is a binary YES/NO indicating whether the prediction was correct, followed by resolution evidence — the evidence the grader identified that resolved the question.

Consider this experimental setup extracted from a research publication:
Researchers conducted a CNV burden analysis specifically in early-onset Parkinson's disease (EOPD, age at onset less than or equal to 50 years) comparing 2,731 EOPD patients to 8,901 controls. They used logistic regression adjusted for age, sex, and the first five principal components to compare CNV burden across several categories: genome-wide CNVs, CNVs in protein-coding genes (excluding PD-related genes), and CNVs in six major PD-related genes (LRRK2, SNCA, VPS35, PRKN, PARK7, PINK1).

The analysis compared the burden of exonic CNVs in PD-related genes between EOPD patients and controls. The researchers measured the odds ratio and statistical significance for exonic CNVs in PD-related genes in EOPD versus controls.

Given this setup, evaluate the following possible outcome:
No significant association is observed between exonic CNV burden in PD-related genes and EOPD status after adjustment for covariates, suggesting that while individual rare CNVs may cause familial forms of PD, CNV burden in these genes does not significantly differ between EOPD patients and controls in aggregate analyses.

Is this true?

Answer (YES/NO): NO